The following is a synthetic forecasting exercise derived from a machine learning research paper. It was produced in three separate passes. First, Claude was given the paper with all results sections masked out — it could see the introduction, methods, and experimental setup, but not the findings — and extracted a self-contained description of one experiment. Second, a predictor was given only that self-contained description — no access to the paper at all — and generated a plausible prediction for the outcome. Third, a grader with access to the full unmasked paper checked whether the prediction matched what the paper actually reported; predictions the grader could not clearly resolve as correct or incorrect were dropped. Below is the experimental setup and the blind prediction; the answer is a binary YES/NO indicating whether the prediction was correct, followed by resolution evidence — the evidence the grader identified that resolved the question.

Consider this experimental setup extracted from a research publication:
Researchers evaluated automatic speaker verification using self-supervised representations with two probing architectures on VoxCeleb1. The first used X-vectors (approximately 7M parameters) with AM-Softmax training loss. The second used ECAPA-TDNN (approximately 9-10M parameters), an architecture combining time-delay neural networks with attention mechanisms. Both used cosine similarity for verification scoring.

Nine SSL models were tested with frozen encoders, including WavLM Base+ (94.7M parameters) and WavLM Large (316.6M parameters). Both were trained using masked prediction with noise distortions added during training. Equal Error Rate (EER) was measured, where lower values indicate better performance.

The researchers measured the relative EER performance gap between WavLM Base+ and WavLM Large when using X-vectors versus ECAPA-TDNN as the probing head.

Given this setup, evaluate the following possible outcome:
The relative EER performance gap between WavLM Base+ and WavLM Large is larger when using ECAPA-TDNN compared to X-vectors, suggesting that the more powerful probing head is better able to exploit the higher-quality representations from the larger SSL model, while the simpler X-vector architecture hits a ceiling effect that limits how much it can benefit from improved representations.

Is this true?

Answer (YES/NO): NO